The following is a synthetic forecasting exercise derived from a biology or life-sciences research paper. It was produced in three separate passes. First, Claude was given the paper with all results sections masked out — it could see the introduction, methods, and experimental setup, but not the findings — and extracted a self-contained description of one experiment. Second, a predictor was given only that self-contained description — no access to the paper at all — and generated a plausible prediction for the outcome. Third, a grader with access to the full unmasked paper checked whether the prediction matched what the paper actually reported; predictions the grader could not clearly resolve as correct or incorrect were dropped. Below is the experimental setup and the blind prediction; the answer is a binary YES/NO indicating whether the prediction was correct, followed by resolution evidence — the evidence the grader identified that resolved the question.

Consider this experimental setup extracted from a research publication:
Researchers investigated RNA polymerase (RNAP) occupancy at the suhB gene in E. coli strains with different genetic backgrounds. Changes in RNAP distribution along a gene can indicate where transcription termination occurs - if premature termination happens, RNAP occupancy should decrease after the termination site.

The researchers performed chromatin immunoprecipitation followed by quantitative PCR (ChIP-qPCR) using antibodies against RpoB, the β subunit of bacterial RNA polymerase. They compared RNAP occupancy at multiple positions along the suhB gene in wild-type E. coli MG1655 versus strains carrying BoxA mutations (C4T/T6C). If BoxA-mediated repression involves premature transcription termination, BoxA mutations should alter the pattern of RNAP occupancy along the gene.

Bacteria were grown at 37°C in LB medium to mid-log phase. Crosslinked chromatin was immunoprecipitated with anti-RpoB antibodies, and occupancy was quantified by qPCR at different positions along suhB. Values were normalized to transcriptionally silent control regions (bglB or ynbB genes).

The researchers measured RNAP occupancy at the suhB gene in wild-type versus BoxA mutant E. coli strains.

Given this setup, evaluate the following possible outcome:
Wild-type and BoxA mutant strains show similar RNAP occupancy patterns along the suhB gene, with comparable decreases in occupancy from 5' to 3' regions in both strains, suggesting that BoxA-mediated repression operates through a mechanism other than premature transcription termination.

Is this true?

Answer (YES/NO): NO